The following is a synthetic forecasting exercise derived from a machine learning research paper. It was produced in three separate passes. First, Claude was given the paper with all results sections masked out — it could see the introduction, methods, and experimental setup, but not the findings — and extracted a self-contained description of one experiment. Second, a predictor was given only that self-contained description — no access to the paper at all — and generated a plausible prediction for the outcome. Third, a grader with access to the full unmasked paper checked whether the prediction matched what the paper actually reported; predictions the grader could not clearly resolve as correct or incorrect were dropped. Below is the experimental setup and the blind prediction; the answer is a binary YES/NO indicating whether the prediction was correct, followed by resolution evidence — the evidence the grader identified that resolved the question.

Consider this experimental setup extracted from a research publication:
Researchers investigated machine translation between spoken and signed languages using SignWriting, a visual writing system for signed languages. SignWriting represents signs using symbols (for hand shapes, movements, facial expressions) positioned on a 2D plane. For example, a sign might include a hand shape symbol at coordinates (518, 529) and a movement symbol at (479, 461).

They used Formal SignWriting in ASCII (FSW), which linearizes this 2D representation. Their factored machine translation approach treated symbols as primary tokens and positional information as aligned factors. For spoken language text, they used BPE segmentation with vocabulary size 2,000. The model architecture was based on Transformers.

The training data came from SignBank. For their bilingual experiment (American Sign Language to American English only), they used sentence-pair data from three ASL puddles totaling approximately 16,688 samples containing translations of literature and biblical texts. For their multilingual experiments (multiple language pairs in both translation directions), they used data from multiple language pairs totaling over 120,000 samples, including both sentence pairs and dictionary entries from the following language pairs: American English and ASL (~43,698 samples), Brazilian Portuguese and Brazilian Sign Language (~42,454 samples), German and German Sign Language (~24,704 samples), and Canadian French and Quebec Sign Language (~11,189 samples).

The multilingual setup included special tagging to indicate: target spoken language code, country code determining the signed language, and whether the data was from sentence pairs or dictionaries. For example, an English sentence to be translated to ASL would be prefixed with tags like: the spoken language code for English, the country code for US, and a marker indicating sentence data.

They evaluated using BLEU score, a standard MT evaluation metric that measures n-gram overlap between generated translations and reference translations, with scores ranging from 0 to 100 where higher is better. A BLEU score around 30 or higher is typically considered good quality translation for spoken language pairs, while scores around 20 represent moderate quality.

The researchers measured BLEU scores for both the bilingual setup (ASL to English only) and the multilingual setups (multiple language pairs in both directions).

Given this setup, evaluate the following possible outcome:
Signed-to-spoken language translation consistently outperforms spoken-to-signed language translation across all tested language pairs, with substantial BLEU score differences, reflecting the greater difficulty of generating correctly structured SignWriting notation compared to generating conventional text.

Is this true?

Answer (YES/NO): NO